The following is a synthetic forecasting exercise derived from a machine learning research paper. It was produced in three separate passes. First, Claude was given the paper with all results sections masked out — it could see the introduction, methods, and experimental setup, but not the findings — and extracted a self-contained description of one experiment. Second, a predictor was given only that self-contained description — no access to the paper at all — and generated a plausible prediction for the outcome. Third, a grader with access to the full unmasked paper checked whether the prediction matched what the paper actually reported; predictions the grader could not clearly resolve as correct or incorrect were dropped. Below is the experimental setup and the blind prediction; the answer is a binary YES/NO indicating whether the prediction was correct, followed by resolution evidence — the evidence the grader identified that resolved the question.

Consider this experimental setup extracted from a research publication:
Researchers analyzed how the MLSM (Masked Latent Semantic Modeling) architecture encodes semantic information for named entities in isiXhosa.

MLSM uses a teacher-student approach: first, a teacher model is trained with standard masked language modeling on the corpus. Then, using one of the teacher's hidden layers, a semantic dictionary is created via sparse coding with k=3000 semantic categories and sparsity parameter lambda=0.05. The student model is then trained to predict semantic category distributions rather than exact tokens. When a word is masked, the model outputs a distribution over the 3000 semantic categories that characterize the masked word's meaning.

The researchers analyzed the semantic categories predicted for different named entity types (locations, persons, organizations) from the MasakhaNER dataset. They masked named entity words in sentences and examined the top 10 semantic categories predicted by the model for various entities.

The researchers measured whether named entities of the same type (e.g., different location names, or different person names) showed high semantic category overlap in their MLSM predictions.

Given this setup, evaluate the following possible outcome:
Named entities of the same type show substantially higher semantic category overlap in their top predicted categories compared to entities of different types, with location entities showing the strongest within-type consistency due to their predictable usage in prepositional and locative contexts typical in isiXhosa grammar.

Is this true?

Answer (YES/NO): NO